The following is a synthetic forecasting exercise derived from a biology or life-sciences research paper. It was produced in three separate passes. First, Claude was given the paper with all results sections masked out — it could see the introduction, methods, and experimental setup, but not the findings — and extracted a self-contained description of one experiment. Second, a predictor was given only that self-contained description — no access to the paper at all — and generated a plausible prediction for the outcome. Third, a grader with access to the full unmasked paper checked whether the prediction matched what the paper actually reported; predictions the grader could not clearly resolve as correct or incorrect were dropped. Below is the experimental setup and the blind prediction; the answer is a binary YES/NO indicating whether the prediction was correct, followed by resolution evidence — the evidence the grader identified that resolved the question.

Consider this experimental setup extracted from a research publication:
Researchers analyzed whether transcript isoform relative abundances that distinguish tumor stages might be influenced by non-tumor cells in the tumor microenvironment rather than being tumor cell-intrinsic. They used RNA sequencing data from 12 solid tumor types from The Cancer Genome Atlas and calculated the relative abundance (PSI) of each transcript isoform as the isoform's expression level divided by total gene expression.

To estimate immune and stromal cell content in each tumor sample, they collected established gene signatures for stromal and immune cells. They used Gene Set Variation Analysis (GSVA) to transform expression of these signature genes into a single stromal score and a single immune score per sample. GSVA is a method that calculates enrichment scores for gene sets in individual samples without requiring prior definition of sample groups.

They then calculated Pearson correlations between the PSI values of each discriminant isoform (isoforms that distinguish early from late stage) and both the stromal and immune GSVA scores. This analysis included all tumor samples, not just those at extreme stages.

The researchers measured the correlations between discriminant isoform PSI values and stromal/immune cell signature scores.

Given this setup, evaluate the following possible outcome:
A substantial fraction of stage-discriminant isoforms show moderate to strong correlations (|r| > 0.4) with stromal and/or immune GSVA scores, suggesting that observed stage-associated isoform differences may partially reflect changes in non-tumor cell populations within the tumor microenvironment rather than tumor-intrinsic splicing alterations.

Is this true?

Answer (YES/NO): NO